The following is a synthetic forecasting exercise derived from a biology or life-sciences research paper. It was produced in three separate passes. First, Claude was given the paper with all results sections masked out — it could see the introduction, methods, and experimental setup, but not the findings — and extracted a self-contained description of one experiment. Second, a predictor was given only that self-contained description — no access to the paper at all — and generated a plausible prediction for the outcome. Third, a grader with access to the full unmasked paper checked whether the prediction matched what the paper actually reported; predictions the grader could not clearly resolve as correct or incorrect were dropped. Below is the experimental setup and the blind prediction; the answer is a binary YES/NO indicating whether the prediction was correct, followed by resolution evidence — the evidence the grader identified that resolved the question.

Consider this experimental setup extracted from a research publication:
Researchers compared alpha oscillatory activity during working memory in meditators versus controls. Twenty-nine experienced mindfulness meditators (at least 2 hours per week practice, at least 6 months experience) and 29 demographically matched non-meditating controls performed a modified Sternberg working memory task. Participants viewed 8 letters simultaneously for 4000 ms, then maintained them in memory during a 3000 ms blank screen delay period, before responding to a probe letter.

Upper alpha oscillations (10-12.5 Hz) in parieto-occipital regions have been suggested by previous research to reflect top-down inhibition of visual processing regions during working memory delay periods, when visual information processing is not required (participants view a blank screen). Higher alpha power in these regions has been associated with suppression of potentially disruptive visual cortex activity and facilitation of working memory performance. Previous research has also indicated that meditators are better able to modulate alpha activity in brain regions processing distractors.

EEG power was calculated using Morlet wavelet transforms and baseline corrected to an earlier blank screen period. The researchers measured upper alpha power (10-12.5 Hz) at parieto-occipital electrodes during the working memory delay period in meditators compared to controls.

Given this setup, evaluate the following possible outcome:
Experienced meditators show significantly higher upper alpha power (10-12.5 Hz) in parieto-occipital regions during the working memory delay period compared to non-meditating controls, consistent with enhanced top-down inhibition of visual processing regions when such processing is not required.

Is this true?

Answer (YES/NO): NO